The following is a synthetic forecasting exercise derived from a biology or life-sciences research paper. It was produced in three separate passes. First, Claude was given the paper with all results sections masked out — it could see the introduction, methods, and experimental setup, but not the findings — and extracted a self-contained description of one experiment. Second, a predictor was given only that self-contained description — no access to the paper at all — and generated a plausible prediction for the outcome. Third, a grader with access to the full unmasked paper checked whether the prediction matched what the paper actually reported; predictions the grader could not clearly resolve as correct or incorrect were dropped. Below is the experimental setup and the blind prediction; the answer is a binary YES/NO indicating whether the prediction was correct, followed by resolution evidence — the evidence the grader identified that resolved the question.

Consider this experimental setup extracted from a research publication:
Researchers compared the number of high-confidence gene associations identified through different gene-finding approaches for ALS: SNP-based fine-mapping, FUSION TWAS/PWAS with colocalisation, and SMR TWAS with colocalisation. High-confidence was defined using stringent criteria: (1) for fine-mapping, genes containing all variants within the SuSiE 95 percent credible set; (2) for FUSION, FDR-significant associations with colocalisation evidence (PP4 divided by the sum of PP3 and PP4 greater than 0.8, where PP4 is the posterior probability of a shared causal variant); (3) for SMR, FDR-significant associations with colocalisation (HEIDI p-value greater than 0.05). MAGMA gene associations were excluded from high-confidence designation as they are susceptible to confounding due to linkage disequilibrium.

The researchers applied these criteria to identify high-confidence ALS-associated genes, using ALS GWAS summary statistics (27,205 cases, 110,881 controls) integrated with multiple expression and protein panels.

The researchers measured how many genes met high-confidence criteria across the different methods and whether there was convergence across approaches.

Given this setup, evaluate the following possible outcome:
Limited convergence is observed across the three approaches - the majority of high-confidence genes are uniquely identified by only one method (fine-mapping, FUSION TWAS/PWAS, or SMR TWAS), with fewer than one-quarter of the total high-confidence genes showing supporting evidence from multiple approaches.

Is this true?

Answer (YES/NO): YES